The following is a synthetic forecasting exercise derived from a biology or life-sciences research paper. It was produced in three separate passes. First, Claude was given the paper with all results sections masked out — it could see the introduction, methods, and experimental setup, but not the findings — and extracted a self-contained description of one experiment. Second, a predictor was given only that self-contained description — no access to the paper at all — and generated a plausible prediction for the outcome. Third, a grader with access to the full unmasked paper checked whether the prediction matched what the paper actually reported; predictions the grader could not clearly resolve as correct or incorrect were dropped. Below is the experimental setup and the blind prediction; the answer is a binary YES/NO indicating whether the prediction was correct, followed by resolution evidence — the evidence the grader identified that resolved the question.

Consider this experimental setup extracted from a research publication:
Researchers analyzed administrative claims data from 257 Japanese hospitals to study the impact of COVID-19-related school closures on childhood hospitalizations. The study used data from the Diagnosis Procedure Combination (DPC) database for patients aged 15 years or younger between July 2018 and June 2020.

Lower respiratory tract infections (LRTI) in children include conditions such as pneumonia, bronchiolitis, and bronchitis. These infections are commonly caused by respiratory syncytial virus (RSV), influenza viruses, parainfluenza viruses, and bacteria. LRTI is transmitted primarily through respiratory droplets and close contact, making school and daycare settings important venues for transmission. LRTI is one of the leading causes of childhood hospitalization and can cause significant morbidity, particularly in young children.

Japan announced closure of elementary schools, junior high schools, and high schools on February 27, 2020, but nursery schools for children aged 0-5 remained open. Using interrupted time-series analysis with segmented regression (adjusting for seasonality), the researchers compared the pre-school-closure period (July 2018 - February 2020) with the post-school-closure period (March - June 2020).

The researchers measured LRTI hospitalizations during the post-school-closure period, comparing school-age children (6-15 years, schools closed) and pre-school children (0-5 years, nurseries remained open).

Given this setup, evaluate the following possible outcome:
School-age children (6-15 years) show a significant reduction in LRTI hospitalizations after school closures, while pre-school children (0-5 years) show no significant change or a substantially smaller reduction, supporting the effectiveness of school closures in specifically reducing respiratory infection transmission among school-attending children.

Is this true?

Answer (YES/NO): NO